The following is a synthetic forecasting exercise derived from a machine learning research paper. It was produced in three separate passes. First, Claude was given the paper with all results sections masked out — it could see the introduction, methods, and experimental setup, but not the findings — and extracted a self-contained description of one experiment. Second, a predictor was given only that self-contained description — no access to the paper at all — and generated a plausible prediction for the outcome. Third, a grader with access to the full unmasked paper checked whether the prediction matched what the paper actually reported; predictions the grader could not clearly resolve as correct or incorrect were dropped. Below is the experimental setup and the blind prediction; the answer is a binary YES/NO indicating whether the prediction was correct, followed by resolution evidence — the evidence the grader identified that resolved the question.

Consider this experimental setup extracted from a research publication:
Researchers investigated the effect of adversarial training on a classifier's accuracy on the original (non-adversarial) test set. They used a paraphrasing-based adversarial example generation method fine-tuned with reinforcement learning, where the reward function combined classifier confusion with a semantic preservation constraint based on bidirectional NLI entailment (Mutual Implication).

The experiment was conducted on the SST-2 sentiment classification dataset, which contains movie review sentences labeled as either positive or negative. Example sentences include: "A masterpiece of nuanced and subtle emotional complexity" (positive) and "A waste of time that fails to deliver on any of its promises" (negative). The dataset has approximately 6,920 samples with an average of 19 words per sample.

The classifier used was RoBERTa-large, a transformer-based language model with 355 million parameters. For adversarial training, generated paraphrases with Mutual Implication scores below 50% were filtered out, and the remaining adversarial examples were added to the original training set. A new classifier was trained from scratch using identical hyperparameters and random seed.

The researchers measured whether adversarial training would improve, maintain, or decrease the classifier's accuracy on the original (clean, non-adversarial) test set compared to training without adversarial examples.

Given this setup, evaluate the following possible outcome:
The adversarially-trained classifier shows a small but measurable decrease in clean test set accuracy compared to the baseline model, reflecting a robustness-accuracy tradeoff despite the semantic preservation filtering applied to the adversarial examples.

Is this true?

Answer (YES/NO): NO